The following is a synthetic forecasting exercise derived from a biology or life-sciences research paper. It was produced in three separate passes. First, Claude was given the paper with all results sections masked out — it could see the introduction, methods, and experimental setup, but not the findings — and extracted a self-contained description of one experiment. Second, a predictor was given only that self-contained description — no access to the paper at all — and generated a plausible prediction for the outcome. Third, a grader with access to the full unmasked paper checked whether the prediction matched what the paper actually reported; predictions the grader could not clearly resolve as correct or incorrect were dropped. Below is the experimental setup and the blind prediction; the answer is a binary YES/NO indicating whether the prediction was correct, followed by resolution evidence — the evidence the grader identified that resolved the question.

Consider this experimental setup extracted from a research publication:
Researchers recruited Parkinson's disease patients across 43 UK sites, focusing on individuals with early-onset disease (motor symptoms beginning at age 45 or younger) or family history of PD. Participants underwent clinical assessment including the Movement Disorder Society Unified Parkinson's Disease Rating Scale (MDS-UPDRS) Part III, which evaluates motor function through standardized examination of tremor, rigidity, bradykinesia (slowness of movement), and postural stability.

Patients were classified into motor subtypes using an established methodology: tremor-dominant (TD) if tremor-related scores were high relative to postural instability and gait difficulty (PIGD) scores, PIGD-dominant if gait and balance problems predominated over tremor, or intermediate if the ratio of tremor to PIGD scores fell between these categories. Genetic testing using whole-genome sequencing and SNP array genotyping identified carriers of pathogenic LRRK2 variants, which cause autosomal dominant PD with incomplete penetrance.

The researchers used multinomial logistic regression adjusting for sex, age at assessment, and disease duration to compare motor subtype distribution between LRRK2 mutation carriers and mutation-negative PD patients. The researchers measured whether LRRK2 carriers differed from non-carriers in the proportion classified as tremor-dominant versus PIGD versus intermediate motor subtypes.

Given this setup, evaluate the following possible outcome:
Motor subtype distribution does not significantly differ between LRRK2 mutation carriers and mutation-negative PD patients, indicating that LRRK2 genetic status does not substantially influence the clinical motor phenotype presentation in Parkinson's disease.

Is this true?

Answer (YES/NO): NO